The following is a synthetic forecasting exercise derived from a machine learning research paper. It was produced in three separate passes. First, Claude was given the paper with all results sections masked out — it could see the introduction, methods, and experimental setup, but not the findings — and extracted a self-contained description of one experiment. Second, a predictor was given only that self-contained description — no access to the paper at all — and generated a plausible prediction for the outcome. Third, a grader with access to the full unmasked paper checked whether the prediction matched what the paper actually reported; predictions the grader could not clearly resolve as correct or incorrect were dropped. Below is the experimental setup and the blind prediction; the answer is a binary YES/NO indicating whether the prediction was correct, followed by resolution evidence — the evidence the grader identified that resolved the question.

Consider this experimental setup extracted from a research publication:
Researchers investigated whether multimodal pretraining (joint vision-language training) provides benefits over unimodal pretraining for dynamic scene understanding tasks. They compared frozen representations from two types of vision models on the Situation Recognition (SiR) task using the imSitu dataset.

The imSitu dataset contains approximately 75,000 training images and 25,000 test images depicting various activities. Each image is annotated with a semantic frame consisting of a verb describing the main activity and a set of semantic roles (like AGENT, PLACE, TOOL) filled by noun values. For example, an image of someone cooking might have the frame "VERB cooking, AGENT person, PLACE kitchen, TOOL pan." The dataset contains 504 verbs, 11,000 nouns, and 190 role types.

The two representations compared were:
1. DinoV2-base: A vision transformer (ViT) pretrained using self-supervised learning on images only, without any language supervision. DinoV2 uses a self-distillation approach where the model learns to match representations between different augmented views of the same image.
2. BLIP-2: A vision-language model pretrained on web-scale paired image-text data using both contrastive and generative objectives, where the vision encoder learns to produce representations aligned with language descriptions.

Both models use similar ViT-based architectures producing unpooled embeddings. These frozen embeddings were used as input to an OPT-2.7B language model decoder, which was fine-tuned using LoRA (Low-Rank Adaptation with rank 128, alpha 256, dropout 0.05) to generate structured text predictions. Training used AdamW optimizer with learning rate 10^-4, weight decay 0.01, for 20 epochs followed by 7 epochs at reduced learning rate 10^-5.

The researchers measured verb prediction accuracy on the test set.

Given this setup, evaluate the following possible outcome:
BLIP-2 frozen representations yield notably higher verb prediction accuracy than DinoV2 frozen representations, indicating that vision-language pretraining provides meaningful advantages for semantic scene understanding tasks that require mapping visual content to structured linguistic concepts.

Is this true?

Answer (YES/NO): YES